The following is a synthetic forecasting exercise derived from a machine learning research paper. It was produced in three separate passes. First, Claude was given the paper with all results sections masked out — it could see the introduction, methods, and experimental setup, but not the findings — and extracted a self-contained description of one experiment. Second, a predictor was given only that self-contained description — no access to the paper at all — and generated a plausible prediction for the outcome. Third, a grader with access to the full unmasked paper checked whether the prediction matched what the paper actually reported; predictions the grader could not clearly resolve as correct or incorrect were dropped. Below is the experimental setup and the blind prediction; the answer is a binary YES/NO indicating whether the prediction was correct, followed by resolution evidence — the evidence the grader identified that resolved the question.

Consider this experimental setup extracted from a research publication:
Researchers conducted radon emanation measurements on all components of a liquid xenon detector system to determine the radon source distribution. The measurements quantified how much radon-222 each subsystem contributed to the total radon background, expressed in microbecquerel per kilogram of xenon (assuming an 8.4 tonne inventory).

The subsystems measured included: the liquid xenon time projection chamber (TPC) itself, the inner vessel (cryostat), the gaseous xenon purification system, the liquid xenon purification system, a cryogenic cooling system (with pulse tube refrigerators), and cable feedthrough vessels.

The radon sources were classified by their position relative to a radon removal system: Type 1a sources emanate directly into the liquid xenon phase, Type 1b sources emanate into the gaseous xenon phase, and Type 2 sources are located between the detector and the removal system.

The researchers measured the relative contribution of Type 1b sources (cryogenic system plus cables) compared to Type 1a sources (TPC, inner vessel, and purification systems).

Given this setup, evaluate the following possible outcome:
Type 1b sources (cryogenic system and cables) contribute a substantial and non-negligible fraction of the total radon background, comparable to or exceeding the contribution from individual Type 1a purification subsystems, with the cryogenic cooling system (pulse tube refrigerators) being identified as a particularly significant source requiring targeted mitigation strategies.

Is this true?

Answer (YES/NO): YES